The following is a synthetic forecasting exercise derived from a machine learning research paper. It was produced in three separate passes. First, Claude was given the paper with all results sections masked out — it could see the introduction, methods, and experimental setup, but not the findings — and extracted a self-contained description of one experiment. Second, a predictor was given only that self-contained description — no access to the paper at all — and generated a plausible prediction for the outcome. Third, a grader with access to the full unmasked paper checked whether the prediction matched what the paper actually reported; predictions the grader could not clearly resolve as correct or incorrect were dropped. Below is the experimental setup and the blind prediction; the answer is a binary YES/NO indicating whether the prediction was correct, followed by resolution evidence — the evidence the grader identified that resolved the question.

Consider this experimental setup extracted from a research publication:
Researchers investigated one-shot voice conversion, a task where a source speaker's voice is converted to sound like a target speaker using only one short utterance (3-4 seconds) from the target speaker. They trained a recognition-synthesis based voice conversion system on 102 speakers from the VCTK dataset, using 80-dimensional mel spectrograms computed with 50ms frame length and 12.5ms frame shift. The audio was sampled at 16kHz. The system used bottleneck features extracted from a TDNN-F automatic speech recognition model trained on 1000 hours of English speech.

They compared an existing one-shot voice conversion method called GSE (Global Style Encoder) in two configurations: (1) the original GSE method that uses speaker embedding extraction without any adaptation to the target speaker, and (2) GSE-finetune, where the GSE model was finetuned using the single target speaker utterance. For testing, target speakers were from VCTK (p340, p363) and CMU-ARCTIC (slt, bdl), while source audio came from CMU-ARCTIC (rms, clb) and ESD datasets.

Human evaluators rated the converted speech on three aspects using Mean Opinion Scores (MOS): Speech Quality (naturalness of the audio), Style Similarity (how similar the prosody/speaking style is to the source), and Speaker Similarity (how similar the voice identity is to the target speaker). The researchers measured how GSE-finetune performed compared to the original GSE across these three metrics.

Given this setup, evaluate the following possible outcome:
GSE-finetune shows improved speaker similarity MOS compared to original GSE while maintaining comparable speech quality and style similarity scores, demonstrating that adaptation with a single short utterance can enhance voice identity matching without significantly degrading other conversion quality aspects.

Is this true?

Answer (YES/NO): NO